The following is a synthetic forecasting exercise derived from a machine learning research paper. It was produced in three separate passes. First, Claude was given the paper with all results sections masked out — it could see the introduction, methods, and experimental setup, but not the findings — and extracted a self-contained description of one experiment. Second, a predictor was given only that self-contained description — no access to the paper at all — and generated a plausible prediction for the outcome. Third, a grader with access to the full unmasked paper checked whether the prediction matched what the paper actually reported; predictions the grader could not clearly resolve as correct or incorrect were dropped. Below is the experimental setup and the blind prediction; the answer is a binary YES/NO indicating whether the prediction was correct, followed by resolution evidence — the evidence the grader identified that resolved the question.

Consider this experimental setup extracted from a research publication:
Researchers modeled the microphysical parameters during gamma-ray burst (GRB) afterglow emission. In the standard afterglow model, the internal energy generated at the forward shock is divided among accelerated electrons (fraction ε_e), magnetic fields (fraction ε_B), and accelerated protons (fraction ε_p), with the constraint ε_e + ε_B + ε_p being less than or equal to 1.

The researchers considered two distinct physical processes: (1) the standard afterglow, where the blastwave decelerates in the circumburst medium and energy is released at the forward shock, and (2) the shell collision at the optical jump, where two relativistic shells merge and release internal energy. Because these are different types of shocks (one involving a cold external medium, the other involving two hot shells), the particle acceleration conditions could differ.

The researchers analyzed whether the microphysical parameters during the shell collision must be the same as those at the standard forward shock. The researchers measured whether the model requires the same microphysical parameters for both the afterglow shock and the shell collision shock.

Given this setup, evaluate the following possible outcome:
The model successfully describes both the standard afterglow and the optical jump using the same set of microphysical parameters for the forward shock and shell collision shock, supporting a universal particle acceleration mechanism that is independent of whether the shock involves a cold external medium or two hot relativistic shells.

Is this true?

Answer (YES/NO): NO